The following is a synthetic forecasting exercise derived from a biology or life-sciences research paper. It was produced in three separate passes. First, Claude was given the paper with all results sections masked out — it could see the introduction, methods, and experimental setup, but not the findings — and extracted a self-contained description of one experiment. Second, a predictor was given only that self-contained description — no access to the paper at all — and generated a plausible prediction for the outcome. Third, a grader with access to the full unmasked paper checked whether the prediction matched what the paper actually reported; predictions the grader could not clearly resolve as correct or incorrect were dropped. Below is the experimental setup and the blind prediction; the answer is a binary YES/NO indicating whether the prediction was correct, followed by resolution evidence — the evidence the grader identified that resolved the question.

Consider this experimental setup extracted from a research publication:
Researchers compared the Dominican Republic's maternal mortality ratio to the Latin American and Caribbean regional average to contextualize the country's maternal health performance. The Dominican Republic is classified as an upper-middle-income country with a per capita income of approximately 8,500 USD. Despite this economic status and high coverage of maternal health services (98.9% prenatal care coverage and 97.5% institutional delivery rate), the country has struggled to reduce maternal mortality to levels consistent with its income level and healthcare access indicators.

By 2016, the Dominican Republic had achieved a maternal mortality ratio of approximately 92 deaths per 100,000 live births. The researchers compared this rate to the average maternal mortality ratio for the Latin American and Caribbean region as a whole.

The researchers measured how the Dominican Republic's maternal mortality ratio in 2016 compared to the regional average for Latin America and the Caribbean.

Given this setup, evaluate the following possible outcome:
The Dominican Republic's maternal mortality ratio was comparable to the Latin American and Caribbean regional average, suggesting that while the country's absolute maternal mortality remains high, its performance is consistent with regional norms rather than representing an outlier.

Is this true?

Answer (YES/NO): NO